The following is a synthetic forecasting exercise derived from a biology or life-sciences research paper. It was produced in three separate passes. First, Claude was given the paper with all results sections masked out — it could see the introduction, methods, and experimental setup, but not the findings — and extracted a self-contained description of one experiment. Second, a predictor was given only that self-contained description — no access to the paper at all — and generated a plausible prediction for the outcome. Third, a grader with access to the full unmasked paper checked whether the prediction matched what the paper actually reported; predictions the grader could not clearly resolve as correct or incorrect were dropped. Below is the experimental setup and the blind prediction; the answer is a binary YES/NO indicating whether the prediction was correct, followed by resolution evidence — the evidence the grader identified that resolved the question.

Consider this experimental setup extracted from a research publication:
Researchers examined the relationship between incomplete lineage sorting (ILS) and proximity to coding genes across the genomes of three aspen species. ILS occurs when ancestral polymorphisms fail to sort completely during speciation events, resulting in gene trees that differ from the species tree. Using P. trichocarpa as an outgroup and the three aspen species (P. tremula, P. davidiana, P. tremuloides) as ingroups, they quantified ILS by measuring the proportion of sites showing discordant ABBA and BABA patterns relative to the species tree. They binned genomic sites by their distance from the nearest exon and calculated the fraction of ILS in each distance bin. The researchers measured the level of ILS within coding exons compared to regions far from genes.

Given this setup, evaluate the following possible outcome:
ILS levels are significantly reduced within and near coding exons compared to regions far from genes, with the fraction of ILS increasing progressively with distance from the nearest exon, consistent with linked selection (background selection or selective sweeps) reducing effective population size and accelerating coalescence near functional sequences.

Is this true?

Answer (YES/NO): YES